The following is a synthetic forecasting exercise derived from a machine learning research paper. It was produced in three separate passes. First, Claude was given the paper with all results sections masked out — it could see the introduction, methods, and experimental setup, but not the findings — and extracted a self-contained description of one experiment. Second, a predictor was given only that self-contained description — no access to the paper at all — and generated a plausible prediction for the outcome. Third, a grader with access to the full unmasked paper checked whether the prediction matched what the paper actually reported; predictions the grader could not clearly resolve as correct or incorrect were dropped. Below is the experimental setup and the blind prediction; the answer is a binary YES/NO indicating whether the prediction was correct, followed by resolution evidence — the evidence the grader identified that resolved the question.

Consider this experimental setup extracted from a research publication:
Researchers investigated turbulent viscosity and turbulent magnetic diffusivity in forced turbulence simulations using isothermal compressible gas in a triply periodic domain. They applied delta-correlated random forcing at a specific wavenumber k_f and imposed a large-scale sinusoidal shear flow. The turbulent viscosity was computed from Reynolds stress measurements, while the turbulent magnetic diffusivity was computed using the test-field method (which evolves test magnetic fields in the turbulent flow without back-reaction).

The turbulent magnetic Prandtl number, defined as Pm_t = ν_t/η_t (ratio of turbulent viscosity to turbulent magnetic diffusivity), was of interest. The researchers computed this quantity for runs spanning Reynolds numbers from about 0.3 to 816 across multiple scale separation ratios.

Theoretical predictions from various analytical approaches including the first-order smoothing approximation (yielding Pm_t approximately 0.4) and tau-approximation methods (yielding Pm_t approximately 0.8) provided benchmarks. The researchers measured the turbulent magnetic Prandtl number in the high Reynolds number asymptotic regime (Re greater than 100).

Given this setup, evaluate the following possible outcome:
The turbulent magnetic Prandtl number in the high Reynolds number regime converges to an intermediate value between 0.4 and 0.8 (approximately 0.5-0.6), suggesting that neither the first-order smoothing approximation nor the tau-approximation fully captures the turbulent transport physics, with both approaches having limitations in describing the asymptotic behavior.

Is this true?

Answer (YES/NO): NO